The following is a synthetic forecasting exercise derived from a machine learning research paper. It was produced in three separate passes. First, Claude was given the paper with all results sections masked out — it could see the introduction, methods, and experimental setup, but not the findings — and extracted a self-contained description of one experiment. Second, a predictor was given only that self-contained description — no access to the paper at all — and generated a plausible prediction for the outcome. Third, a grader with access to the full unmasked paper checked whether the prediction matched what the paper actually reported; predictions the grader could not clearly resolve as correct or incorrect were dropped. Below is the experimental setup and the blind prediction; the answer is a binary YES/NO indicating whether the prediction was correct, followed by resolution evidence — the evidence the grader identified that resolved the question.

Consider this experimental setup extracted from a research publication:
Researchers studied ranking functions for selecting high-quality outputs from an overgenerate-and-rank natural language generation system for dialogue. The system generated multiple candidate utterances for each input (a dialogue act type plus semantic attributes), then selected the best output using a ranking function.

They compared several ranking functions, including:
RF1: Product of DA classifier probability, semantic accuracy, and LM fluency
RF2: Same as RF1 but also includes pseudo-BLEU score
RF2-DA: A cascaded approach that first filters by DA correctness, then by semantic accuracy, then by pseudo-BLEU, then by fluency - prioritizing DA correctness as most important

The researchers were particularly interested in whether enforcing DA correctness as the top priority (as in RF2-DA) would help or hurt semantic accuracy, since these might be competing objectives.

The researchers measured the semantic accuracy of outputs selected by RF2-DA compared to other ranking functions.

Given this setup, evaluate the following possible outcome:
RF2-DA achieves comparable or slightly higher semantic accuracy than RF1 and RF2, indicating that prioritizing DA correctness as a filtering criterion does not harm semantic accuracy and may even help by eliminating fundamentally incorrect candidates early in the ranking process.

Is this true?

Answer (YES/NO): NO